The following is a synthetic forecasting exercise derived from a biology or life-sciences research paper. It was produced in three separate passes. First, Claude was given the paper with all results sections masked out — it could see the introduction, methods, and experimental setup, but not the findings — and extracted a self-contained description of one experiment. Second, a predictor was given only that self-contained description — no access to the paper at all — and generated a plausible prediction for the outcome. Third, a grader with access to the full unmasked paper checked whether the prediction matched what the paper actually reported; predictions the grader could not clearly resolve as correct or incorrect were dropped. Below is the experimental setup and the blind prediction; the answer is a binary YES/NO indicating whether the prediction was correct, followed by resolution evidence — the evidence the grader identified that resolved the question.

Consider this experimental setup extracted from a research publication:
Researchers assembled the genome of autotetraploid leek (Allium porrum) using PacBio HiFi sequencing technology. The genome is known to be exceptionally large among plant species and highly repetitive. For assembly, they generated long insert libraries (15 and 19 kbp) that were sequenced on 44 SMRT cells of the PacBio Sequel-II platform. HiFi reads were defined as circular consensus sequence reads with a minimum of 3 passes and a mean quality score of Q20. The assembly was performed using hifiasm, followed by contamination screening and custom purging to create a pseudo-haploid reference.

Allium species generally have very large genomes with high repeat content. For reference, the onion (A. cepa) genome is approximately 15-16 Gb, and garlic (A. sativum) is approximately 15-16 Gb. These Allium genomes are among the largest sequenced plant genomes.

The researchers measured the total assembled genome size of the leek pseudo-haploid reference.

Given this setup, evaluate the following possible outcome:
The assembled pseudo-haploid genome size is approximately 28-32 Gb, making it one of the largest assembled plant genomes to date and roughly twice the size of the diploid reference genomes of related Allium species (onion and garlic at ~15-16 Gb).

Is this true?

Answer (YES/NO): NO